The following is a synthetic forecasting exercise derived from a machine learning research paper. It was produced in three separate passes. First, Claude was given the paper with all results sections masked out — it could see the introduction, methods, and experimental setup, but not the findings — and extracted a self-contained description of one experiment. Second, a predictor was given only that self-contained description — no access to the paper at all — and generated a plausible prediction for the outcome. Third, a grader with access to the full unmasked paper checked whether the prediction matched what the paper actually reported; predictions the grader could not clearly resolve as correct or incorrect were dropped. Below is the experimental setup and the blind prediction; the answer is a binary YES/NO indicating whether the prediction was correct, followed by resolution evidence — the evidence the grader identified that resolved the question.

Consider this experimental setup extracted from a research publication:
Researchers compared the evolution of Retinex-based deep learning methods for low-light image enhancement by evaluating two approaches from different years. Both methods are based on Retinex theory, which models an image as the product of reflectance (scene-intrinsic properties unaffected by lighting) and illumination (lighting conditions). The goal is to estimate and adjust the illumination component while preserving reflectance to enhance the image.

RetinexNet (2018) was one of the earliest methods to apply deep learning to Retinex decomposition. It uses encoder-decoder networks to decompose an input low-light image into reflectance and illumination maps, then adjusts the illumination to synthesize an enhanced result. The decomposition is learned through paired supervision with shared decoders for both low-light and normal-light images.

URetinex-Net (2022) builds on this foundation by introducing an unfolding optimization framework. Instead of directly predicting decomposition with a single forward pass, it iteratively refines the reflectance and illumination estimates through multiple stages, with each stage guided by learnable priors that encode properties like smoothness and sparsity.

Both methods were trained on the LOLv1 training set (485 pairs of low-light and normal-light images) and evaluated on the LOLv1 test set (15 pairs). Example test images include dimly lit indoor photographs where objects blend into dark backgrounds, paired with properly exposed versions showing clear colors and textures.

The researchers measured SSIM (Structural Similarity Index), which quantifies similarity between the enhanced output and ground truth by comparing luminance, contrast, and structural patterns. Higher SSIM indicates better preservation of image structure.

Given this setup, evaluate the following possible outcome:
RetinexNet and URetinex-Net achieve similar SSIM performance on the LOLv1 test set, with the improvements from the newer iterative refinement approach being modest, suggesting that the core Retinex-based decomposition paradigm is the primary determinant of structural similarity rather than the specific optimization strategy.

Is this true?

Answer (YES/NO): NO